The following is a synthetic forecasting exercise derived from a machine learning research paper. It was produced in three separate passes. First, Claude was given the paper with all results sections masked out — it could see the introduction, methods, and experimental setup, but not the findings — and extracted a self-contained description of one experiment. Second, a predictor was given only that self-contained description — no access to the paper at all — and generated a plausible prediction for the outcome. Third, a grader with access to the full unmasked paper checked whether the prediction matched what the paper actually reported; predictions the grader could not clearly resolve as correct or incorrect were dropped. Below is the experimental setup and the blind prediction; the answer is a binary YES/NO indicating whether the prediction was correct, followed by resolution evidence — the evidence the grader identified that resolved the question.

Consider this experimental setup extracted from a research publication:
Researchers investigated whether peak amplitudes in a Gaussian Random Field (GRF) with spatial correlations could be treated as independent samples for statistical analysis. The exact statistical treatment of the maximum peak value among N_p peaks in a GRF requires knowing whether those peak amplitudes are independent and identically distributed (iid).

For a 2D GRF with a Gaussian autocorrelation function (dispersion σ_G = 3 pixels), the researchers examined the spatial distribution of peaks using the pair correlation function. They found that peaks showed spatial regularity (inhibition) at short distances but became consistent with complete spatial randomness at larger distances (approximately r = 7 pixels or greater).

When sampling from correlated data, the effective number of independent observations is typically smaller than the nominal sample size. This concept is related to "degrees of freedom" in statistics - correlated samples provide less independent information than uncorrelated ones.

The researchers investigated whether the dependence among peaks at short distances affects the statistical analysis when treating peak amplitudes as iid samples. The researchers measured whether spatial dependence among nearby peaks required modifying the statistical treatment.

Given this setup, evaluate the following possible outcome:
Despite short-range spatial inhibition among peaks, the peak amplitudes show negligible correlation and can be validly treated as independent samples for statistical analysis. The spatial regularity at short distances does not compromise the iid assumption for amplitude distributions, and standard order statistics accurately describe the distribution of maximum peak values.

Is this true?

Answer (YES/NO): NO